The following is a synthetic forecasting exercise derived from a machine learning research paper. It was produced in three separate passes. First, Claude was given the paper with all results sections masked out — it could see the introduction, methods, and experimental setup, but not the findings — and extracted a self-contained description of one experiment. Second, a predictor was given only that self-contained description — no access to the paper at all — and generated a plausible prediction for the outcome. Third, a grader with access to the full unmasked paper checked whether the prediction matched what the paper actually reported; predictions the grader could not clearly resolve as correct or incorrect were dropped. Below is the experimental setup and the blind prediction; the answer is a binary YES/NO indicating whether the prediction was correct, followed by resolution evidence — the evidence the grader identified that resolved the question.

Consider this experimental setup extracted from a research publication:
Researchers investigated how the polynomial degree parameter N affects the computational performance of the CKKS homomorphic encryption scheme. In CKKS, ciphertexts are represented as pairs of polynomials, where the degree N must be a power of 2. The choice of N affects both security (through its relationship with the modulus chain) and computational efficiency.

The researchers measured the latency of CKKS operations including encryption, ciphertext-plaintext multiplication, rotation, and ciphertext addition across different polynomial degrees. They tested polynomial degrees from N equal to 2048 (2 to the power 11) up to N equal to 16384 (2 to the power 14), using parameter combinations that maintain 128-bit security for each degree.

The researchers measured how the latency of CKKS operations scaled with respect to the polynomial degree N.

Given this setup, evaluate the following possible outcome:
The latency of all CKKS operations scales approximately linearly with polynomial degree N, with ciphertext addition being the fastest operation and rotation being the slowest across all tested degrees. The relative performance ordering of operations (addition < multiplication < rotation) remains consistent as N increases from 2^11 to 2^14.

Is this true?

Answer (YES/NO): NO